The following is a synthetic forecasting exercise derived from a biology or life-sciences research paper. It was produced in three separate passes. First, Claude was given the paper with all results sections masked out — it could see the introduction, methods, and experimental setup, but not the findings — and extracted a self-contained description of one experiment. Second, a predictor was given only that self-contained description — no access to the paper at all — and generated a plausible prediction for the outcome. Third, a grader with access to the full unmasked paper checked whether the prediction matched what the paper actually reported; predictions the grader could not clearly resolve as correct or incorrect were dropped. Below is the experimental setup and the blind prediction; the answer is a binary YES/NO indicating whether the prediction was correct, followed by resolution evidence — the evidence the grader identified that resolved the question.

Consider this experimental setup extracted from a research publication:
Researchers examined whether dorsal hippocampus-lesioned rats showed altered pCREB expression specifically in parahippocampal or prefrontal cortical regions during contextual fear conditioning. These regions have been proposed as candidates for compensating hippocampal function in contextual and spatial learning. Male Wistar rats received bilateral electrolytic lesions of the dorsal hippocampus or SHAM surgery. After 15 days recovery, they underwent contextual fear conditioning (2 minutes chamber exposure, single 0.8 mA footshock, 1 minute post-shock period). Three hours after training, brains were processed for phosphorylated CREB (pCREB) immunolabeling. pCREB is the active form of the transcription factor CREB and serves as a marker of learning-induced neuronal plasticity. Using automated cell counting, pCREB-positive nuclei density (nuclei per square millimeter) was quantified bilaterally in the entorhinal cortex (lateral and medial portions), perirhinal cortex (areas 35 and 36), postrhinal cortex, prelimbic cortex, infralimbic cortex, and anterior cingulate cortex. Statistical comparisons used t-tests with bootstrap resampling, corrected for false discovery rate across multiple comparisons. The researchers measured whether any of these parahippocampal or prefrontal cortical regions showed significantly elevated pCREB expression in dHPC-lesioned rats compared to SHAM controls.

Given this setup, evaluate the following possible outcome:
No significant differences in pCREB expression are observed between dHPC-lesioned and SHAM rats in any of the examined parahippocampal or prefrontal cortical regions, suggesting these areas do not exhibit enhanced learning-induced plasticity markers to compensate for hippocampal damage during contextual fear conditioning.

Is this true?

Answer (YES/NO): YES